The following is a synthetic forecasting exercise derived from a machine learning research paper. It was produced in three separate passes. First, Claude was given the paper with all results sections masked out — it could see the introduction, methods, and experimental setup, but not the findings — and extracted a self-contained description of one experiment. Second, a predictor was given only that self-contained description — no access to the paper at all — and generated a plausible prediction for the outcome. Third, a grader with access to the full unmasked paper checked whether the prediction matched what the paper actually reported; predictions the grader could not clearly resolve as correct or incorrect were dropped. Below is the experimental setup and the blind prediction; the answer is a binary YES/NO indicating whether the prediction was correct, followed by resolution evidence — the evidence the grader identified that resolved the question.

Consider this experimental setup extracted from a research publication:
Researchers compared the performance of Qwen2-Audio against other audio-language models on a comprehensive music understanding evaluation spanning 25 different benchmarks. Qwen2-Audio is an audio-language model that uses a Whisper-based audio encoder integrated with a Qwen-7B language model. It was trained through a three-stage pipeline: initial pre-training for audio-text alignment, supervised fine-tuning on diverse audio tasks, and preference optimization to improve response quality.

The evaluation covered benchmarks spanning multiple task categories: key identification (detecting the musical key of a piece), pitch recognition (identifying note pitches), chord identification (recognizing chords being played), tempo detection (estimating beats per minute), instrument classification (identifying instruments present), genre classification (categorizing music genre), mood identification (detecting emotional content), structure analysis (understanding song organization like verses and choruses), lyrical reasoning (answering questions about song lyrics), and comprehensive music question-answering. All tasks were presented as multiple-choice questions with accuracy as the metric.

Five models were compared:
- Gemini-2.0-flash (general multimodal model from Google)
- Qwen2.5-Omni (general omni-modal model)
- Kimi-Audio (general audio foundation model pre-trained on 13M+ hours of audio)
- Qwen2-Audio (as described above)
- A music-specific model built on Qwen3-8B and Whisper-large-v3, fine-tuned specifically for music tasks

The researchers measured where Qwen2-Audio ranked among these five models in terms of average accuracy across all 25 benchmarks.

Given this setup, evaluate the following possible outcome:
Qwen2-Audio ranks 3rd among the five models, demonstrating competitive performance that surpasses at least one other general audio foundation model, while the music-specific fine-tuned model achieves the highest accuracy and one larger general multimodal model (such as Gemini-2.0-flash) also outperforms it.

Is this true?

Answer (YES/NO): NO